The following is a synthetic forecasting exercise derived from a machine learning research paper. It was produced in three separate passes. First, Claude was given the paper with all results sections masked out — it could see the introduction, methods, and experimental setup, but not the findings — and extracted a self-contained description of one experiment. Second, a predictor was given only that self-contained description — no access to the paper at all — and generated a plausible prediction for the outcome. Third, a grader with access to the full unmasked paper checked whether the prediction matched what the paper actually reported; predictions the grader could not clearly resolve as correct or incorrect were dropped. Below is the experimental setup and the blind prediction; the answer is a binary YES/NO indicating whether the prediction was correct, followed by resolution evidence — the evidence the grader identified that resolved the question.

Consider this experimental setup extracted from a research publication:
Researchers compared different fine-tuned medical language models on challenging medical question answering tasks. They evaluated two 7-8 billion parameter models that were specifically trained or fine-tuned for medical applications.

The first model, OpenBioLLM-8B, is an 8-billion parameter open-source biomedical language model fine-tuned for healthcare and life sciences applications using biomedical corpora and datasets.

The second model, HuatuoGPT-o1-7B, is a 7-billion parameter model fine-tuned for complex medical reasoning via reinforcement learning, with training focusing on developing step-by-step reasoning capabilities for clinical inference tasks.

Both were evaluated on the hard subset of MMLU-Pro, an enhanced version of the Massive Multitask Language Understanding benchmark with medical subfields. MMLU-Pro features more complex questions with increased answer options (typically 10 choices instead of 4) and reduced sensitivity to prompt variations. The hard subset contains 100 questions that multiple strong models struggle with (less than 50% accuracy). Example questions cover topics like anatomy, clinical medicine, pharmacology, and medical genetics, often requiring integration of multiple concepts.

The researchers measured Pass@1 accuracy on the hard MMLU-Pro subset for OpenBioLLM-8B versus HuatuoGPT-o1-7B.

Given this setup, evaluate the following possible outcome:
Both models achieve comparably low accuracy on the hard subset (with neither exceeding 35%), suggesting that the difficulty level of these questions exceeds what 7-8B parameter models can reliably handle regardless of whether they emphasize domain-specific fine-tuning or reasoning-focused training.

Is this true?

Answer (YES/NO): NO